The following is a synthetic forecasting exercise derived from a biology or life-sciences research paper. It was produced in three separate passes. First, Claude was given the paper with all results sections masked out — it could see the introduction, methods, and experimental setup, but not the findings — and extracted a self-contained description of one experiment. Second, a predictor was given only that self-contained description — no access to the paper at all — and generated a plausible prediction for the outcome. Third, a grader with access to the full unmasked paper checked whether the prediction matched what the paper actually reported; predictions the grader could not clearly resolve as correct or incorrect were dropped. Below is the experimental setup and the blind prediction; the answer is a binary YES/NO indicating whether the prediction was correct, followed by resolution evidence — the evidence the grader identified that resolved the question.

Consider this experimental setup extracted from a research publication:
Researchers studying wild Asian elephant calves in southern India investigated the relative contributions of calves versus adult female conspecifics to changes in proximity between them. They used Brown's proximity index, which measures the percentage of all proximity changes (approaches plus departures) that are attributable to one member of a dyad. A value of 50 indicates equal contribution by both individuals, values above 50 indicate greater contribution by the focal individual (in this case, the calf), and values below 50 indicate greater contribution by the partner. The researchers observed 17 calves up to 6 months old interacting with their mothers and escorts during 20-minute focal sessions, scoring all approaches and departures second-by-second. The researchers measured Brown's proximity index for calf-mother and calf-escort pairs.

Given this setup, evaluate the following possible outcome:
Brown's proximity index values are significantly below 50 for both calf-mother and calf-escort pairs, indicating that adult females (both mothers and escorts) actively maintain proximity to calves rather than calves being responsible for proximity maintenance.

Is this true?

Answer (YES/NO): NO